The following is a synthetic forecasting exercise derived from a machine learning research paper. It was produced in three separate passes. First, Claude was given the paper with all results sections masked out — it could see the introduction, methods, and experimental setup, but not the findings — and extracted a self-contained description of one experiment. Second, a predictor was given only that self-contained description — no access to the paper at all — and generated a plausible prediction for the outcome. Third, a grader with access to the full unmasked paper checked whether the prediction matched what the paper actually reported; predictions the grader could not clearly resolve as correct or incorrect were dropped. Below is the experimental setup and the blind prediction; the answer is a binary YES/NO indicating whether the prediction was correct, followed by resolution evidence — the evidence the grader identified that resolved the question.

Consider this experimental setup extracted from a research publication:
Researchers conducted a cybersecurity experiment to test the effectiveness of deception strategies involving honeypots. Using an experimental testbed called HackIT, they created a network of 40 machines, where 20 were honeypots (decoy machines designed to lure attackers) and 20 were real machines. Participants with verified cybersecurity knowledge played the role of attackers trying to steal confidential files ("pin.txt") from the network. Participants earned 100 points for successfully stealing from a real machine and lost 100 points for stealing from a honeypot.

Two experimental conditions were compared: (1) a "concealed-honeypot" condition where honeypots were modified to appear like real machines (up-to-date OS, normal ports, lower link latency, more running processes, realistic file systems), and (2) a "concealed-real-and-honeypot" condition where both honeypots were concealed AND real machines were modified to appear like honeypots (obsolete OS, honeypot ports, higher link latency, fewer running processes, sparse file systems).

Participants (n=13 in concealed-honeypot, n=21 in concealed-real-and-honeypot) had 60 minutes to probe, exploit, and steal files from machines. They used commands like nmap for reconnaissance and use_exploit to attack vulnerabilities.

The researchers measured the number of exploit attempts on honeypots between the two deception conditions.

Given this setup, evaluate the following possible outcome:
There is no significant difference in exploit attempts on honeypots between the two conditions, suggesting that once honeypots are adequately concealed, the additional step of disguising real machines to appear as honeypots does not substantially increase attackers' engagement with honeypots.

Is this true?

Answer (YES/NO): YES